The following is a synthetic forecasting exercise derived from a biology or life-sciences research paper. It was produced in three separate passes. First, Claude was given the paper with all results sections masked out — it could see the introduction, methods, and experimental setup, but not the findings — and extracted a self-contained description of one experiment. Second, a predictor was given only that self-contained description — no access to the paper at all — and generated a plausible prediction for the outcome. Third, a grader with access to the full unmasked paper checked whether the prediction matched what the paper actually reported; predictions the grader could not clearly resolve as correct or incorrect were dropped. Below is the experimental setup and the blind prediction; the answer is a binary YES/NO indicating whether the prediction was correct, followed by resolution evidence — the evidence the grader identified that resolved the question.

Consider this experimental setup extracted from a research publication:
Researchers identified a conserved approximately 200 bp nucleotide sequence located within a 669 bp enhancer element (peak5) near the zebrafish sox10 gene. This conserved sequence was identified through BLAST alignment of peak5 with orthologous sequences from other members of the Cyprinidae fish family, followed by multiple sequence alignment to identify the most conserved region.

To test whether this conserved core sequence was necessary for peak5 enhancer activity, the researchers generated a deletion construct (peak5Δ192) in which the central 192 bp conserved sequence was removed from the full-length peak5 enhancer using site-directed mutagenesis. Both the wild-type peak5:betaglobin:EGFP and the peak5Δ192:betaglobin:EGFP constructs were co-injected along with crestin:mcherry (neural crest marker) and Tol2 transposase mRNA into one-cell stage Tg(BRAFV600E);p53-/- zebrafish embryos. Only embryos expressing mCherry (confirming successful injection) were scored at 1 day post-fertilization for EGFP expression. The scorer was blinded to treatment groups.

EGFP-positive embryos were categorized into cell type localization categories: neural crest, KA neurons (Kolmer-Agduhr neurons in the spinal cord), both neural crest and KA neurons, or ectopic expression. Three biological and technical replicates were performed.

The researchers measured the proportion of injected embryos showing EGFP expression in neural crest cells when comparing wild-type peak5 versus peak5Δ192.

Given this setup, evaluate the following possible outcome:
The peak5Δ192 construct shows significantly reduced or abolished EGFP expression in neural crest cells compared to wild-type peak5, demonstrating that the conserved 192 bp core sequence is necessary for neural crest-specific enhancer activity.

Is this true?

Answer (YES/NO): YES